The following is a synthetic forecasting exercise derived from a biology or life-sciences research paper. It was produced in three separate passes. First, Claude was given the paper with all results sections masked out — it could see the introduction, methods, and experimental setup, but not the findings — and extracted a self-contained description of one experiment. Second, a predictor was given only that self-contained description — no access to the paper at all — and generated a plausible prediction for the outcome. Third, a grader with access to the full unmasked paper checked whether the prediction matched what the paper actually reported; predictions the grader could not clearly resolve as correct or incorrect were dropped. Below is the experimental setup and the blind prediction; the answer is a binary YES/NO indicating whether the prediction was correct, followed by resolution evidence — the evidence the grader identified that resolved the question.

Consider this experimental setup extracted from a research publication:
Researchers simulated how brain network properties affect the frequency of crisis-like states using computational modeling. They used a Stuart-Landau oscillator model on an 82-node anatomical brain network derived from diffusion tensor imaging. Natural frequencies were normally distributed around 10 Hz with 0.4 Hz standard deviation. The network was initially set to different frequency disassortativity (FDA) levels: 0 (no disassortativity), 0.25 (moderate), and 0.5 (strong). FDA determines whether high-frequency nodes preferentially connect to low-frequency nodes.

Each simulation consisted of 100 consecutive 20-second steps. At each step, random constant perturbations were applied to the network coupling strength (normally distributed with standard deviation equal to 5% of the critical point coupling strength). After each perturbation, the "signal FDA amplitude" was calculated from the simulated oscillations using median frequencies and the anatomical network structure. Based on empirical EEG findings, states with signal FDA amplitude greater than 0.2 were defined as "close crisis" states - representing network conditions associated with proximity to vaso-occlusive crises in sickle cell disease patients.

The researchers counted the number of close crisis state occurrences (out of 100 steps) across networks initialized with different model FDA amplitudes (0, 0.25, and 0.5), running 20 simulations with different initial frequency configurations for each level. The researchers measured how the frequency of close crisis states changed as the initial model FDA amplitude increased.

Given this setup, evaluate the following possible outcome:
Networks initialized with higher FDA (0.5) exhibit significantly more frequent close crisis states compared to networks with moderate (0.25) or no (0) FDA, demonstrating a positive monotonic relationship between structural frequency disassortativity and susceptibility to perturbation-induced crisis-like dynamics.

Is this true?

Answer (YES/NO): YES